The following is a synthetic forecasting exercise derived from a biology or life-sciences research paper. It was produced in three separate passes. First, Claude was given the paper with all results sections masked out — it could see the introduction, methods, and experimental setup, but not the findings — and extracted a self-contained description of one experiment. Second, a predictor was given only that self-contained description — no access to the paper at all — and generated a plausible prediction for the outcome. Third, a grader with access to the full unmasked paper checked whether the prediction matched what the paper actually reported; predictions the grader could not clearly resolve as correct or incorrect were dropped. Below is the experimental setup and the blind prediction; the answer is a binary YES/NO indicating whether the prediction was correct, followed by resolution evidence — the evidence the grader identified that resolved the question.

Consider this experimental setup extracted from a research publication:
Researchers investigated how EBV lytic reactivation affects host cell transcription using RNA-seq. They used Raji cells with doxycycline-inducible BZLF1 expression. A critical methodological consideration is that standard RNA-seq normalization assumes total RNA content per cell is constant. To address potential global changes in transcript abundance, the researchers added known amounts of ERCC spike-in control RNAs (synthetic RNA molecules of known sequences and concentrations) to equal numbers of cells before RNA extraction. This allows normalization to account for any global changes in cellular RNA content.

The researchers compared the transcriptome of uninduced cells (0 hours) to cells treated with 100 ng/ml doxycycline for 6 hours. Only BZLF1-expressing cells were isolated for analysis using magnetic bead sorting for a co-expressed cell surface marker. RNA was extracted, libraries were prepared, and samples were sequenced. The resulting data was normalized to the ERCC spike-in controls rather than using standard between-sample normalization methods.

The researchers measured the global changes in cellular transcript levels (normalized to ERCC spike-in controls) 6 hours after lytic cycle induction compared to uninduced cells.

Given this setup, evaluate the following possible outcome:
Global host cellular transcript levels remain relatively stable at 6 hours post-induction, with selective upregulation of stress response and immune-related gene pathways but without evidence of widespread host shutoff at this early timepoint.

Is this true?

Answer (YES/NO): NO